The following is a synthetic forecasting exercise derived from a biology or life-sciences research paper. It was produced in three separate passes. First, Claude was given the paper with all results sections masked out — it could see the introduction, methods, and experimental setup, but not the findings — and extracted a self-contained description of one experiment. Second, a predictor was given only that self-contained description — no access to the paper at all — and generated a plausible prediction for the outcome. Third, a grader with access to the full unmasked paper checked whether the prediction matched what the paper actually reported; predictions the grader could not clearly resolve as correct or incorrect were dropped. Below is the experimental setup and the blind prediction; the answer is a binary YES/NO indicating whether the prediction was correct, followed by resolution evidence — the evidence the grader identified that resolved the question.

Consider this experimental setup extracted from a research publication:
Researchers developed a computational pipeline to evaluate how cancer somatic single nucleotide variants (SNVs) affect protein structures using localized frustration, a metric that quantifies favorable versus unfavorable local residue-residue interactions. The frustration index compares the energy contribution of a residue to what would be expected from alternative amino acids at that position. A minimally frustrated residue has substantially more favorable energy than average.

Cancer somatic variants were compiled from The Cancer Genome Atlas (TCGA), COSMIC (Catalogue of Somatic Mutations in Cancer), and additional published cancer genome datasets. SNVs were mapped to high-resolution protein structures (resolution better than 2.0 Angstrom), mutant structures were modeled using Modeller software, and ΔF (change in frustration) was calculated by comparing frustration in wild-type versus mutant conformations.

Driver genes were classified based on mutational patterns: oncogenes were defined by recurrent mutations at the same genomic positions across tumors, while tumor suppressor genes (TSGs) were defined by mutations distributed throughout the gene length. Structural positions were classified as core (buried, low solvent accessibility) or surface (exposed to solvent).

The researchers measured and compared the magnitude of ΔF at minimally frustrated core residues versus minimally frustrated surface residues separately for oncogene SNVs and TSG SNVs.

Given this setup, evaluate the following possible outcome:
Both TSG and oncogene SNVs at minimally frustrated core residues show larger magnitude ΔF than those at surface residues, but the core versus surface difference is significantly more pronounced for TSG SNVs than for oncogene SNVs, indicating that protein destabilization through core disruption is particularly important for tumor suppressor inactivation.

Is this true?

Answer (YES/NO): NO